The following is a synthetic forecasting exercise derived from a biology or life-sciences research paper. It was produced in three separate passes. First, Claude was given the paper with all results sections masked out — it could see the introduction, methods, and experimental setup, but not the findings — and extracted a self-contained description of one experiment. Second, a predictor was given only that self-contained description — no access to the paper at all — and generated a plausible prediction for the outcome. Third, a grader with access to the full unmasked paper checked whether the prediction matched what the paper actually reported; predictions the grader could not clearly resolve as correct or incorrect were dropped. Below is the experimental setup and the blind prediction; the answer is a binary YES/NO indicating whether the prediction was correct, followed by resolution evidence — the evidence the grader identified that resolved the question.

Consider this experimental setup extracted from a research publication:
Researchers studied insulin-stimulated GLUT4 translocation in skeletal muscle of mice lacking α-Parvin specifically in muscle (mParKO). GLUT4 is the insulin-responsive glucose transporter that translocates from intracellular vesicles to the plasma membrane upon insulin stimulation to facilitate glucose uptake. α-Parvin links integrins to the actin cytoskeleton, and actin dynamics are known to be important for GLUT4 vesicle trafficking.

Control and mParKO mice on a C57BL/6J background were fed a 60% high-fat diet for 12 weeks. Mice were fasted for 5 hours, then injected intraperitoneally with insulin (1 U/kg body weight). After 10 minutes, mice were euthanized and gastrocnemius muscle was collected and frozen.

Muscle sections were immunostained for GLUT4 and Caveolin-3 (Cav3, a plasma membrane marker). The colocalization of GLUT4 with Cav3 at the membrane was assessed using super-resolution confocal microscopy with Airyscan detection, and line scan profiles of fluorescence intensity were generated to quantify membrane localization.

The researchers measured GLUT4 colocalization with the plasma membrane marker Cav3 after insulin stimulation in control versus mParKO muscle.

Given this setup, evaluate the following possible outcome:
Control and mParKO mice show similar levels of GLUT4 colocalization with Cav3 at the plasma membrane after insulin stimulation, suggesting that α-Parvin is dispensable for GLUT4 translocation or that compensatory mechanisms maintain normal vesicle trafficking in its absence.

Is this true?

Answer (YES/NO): NO